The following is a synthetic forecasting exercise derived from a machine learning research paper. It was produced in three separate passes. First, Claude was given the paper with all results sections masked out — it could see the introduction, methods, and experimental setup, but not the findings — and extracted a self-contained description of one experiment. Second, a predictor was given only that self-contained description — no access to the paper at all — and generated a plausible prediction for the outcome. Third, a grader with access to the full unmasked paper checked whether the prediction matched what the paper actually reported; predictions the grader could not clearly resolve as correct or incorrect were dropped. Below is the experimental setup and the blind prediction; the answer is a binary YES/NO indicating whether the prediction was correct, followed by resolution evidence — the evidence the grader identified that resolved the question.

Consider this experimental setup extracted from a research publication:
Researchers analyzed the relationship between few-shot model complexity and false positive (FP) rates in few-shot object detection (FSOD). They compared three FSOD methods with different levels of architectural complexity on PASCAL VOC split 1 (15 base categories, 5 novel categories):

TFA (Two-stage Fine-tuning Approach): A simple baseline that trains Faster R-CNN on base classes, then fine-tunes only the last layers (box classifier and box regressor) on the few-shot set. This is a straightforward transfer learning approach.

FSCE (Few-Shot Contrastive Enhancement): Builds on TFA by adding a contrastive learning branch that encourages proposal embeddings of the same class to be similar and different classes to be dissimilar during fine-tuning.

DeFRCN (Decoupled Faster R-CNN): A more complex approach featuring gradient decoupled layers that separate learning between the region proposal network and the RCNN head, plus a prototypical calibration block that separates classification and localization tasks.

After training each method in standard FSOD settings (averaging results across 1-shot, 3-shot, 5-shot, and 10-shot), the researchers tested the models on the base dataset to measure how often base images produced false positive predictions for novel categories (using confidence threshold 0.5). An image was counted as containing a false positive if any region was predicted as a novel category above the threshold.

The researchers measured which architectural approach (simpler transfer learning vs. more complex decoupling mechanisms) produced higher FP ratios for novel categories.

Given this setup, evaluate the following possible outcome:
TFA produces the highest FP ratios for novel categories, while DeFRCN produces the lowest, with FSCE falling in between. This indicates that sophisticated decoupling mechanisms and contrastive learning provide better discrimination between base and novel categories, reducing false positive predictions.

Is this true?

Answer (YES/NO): NO